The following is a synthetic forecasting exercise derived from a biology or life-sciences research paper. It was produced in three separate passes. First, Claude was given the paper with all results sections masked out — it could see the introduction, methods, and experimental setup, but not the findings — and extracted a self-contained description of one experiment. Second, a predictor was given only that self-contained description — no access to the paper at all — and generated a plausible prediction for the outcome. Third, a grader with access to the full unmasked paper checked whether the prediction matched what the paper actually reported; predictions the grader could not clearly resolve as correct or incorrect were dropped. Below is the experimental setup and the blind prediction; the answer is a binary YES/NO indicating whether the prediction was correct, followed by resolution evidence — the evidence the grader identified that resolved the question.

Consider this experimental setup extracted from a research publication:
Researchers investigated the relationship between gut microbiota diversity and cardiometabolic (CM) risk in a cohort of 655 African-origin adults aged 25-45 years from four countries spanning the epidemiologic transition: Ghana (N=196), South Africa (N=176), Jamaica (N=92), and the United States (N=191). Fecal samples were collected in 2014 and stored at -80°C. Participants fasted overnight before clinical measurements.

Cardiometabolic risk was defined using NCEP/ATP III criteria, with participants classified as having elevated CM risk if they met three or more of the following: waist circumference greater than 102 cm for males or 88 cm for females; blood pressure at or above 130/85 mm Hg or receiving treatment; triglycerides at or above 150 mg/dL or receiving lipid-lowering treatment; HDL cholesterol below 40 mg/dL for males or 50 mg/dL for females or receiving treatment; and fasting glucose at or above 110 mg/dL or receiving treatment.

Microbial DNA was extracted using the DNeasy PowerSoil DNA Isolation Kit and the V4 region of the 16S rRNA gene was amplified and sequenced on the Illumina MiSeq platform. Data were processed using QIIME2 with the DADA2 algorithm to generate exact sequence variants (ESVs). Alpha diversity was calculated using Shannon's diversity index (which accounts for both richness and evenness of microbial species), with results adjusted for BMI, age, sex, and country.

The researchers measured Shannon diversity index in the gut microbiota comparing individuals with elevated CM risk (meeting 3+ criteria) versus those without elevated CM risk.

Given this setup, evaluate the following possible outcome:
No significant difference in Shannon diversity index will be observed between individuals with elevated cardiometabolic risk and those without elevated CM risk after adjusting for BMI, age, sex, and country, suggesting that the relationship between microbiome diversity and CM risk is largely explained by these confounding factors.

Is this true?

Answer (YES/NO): NO